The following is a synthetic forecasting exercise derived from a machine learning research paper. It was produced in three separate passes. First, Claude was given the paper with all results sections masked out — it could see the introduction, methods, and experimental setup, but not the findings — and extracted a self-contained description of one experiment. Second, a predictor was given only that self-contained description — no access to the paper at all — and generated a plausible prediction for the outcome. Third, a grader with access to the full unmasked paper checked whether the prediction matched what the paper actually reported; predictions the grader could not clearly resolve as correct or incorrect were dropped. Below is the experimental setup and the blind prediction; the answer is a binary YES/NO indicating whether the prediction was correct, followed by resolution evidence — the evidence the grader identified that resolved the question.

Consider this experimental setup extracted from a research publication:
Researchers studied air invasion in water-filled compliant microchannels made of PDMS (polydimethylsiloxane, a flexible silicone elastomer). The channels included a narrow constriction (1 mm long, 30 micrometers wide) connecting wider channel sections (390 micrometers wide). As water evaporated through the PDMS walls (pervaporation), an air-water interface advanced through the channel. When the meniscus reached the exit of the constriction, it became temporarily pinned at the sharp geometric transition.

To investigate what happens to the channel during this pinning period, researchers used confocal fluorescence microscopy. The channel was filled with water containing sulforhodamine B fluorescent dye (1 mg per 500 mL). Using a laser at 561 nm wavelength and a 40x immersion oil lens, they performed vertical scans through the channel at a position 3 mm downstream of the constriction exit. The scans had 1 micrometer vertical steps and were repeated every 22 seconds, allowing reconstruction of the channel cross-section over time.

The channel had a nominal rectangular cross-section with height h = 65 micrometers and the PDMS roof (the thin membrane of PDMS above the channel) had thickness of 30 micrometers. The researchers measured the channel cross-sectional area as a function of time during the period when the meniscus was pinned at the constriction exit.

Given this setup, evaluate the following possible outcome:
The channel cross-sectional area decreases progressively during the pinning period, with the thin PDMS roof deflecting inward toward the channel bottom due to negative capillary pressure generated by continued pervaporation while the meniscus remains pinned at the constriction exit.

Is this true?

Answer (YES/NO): YES